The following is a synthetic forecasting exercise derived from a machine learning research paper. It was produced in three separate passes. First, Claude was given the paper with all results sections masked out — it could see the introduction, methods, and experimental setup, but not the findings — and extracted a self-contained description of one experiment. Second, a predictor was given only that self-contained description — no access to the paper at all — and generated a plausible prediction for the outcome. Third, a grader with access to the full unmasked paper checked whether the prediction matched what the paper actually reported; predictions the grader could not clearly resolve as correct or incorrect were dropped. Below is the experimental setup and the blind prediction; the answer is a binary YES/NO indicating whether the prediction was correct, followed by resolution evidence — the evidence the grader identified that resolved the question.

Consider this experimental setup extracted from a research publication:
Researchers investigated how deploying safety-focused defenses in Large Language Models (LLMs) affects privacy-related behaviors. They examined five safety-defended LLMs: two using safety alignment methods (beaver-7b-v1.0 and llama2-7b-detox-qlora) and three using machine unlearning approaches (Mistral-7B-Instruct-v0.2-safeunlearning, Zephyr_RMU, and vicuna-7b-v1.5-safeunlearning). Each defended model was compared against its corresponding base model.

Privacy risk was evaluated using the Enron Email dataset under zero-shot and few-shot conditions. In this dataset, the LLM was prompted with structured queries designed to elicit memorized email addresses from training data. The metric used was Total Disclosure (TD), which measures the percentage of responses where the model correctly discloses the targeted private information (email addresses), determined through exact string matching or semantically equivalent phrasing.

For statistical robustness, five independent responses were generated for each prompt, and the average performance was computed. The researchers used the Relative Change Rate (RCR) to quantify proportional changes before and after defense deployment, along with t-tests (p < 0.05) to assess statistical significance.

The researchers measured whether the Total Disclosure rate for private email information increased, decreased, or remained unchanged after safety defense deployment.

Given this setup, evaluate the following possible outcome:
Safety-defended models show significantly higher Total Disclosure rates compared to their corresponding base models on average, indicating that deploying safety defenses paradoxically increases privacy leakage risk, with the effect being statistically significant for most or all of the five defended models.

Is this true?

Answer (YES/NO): YES